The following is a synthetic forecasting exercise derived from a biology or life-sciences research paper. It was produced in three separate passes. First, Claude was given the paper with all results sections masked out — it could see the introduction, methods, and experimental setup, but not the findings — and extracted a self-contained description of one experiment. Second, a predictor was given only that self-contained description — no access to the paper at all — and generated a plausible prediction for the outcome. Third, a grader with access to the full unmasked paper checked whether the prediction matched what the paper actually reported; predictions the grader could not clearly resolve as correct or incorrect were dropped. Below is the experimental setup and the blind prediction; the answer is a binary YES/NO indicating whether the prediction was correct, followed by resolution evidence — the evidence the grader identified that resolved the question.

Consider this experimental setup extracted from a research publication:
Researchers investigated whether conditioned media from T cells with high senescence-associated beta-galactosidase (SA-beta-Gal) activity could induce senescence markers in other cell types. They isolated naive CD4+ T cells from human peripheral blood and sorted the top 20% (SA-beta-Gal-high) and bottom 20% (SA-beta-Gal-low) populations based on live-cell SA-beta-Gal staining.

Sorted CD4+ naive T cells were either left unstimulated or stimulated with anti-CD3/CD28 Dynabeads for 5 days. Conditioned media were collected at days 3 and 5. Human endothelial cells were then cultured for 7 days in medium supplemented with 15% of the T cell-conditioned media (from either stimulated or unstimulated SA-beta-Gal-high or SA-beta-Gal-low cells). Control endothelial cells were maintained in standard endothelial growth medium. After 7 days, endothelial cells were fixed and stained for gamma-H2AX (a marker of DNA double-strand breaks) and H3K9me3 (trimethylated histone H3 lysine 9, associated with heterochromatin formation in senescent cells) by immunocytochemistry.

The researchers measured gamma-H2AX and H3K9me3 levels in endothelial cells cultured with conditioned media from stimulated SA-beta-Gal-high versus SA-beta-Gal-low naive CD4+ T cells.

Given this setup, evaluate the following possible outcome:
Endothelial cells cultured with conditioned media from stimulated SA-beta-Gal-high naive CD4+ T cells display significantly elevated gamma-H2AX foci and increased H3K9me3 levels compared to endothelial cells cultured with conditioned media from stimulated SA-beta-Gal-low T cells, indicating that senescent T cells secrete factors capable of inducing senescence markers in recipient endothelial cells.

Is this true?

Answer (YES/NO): YES